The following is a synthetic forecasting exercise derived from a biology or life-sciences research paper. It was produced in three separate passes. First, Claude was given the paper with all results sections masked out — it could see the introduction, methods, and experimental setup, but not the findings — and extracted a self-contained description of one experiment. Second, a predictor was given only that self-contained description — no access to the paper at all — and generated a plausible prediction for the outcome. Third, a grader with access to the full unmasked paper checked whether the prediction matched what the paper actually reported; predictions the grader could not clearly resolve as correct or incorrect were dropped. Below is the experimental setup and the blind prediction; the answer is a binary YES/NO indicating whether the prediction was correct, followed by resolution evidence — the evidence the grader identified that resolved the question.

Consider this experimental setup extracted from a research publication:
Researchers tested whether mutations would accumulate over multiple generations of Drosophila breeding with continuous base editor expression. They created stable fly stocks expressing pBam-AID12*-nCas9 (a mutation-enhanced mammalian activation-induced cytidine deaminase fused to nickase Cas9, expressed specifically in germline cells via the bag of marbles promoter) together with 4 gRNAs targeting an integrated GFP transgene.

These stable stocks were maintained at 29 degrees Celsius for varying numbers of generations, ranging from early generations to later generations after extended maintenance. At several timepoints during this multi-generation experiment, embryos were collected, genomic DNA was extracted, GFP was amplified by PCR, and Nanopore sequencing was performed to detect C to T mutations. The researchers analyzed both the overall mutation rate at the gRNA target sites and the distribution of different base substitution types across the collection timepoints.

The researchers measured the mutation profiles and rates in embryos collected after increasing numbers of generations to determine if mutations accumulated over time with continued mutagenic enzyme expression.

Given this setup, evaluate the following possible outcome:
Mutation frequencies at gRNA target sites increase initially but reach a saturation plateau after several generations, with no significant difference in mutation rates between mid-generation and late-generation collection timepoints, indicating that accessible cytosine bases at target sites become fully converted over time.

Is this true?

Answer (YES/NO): NO